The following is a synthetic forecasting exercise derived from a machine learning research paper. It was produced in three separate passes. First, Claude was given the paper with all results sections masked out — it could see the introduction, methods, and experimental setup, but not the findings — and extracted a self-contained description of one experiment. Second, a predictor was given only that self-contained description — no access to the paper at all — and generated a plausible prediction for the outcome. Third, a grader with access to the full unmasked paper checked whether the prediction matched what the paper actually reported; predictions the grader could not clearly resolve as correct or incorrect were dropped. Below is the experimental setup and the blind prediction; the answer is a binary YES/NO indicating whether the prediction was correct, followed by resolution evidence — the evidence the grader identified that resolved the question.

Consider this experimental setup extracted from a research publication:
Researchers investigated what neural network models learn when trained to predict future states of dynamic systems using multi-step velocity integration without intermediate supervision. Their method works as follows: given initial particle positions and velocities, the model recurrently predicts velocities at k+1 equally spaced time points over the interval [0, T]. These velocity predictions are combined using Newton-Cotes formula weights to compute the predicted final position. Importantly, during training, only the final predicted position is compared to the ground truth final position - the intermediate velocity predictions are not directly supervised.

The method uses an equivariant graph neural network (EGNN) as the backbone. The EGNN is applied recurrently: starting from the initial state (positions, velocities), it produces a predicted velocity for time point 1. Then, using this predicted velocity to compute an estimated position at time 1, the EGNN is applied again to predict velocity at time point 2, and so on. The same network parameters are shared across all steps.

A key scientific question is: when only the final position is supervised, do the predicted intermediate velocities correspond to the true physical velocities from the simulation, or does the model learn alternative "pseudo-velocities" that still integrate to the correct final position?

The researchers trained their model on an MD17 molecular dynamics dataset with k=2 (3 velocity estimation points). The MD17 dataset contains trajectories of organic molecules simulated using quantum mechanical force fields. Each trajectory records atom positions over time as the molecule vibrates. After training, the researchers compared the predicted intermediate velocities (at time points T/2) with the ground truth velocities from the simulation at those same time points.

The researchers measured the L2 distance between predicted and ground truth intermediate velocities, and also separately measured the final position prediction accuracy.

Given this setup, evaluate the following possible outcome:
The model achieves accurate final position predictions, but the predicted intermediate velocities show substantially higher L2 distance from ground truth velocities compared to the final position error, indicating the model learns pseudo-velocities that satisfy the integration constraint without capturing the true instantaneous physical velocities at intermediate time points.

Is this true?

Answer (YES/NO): NO